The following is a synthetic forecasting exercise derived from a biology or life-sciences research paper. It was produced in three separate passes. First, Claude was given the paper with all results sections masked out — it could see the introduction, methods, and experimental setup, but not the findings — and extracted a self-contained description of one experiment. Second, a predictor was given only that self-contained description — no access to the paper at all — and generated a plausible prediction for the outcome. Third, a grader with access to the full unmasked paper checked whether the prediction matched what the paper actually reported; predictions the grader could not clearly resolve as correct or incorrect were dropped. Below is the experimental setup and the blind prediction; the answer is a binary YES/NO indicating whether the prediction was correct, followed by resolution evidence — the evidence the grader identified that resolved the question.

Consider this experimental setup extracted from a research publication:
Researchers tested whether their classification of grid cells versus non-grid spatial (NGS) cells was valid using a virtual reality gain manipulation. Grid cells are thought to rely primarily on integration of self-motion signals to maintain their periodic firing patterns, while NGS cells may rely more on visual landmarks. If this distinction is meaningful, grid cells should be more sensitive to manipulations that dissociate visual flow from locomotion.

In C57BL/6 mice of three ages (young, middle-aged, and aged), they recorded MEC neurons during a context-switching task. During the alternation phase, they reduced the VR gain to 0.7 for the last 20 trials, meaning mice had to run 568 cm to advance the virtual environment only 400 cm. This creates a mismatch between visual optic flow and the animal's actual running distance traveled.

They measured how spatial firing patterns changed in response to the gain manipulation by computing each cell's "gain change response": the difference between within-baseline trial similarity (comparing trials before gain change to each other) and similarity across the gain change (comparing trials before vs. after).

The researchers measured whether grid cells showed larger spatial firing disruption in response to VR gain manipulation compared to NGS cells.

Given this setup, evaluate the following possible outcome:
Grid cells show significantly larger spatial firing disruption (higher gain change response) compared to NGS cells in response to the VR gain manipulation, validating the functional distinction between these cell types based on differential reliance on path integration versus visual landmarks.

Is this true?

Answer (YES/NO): YES